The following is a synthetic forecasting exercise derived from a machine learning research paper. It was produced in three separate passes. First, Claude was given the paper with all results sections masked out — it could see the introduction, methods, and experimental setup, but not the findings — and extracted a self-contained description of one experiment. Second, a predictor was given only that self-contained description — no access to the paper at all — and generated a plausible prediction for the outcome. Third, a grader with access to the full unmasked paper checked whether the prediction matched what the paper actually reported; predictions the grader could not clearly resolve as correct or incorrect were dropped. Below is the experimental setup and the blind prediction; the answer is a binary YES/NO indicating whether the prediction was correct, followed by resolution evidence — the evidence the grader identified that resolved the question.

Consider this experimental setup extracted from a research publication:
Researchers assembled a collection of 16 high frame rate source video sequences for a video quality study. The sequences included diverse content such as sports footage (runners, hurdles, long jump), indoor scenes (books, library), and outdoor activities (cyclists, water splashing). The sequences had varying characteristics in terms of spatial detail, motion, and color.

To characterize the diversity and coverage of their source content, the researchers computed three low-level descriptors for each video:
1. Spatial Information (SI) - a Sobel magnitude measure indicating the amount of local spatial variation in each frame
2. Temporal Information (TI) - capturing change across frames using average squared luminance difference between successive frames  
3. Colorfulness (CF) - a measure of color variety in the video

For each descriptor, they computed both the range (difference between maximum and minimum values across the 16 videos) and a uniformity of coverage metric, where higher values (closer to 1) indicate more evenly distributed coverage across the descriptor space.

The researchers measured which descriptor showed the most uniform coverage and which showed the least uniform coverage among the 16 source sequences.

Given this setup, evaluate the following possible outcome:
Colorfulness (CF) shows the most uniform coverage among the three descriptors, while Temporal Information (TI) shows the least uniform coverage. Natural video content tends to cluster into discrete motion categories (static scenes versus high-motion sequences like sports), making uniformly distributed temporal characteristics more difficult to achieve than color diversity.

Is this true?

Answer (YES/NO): YES